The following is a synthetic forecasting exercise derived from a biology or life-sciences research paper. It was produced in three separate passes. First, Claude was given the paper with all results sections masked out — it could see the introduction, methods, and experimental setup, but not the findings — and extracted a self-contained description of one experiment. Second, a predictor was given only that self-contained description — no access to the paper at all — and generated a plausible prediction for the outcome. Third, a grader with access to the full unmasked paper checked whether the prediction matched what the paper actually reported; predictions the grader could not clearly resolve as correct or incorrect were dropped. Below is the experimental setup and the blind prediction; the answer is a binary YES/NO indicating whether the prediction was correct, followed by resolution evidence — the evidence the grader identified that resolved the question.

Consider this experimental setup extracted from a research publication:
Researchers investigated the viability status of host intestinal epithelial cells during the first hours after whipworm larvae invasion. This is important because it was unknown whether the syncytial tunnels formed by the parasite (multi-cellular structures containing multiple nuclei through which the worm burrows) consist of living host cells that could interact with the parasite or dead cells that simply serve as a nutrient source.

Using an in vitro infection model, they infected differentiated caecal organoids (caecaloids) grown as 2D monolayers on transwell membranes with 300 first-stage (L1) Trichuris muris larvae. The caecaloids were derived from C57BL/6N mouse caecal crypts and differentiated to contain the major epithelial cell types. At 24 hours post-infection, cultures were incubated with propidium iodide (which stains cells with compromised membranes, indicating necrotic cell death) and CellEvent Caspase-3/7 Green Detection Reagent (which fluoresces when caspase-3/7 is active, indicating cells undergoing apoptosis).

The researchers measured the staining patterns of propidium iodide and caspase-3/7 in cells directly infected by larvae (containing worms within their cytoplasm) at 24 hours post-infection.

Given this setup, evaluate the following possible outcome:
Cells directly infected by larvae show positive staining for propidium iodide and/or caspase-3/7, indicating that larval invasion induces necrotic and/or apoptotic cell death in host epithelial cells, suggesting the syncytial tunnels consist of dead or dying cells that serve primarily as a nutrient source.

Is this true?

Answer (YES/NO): NO